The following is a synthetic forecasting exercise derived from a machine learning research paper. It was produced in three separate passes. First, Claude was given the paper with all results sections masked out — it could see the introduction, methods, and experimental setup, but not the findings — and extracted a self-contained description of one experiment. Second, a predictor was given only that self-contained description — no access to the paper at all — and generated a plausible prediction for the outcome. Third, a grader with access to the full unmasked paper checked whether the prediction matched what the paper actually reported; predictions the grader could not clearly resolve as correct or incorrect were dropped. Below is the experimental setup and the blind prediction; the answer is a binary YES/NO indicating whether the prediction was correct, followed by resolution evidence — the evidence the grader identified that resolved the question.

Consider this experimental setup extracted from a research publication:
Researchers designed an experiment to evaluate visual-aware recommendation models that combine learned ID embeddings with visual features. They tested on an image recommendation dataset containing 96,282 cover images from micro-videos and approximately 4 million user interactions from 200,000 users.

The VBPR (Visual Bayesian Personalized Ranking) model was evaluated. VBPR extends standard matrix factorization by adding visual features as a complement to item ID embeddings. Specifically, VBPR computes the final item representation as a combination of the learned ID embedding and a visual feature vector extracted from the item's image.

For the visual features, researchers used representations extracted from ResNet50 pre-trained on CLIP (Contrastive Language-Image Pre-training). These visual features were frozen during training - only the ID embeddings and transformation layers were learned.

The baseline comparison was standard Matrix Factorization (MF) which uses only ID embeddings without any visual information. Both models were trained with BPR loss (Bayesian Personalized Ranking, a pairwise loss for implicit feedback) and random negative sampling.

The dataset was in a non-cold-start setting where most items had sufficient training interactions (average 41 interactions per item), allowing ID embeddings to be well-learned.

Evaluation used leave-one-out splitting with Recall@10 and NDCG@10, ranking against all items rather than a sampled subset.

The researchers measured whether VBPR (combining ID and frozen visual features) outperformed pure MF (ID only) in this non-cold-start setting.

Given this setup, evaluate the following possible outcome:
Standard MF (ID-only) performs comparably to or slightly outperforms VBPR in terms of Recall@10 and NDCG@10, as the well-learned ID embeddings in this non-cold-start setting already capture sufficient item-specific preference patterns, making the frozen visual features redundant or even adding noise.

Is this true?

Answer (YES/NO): NO